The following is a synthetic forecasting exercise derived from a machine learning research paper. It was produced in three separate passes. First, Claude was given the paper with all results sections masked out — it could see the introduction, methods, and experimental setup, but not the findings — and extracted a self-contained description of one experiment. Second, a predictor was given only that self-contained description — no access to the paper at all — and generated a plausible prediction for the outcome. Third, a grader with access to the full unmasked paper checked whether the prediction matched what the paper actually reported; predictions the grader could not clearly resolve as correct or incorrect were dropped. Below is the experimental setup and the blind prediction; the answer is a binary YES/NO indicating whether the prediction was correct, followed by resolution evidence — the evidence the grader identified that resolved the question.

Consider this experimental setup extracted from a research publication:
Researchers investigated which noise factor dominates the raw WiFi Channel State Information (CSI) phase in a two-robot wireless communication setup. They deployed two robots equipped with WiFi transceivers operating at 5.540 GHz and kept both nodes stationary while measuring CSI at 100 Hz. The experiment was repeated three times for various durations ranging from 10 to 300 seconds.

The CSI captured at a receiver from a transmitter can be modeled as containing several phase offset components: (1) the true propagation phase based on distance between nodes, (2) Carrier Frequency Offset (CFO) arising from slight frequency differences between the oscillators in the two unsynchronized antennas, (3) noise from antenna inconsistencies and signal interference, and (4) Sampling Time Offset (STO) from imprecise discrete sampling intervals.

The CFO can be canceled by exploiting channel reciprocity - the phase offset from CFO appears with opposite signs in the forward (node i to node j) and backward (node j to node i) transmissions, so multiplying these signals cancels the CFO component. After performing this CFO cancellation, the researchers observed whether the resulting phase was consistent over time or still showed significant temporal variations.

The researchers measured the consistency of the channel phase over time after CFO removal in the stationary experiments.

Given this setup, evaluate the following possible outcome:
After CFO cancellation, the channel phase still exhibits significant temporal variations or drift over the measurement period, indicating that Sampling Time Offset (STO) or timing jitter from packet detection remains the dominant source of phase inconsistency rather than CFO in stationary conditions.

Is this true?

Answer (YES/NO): NO